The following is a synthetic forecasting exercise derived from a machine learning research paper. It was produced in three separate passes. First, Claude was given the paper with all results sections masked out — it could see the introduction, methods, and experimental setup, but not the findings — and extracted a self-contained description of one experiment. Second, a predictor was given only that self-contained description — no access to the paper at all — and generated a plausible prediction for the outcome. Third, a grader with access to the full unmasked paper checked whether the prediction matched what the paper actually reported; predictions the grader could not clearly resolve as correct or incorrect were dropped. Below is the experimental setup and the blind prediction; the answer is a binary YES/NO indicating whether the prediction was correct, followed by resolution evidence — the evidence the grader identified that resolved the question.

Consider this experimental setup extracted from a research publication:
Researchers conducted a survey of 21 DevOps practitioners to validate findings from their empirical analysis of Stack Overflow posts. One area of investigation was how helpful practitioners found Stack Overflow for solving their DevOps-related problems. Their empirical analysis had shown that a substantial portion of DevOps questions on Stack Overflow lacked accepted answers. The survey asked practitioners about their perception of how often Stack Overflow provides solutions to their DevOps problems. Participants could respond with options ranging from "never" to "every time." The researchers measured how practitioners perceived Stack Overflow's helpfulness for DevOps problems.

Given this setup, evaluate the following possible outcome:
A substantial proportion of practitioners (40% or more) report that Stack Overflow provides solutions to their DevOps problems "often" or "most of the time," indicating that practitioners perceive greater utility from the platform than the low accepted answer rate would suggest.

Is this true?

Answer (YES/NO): YES